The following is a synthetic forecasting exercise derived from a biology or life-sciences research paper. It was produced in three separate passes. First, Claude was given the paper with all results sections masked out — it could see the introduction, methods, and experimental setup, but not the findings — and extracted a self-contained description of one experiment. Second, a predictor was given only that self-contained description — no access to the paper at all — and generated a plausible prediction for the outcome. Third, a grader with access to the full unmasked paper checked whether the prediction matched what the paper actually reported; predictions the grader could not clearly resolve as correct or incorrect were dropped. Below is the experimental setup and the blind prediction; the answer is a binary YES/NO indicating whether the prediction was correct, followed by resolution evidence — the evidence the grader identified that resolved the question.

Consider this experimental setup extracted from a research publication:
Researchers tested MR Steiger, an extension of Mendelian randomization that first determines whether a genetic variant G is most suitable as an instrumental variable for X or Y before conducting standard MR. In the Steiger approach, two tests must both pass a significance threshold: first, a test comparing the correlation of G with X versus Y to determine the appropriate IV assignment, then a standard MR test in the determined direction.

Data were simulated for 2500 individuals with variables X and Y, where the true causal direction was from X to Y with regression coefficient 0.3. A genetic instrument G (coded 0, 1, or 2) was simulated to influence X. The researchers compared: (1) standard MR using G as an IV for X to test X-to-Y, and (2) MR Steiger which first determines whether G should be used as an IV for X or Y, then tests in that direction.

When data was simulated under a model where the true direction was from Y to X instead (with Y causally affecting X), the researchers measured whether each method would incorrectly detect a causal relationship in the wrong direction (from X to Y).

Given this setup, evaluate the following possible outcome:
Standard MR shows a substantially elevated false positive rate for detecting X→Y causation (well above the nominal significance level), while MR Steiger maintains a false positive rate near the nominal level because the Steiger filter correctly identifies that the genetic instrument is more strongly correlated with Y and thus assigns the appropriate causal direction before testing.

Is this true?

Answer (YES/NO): NO